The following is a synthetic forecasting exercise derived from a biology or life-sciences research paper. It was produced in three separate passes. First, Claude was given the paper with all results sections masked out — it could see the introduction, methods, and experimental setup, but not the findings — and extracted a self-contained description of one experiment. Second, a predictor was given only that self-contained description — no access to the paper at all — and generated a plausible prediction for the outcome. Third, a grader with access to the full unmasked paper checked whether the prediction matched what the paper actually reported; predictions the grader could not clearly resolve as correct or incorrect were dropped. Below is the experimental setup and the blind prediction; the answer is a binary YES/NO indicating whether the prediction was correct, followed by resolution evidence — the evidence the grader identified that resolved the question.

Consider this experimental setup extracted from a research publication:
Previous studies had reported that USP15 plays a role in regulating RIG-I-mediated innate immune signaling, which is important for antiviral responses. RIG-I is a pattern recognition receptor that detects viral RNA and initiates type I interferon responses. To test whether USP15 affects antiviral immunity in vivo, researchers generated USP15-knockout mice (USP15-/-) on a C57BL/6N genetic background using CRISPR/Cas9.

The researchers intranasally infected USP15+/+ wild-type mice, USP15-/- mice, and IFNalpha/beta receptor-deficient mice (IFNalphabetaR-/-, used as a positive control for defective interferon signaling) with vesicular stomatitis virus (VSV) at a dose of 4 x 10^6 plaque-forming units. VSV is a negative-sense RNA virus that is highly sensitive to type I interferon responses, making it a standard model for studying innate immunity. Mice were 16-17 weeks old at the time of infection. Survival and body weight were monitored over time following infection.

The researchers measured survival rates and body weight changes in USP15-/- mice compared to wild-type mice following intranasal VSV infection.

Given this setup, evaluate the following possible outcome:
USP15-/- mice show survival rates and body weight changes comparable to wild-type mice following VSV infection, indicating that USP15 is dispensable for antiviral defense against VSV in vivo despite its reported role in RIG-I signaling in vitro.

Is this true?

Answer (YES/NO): YES